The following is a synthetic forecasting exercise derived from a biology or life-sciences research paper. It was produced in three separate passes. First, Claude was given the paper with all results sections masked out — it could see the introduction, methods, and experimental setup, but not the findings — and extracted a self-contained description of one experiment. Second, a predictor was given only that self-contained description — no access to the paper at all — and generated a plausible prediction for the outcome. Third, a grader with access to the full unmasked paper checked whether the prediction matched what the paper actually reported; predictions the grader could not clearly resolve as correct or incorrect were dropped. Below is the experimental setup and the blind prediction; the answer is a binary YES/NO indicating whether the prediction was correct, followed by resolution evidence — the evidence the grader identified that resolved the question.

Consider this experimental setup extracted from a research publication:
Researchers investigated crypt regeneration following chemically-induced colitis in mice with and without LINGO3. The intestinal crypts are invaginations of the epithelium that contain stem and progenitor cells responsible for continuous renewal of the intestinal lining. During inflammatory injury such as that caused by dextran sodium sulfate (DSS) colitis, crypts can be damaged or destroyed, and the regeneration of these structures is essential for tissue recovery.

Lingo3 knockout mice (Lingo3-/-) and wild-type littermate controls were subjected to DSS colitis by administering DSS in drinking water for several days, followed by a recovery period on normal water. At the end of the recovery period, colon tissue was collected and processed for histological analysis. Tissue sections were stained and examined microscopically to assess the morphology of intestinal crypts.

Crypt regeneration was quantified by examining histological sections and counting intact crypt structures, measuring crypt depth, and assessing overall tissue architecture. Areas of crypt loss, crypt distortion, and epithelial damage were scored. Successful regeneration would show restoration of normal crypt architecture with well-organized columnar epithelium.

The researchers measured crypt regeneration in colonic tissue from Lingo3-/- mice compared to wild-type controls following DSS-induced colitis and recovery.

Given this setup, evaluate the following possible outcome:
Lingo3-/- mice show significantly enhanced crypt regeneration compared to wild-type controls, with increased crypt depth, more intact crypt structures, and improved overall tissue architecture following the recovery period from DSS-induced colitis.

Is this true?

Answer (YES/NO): NO